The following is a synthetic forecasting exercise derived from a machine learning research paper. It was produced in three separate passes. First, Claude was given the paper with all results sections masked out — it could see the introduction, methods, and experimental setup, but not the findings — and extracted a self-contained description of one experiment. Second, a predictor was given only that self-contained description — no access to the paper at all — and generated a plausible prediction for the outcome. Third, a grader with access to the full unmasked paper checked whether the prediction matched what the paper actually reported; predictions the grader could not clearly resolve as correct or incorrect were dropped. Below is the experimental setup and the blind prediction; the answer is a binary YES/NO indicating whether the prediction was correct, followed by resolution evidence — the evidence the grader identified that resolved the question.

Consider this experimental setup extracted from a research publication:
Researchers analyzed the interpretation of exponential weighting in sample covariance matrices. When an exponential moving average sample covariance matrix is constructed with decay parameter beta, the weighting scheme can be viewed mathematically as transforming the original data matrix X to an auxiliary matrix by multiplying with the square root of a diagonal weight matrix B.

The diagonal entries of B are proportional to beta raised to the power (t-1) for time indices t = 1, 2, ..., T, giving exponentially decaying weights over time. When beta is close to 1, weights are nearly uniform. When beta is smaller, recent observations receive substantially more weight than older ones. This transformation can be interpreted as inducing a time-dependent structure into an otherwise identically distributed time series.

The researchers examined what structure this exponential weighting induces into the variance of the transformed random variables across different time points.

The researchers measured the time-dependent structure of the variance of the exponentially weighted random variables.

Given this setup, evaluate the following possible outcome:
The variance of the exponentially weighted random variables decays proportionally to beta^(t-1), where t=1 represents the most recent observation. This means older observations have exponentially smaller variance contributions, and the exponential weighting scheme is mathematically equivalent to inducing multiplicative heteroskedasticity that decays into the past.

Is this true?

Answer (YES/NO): YES